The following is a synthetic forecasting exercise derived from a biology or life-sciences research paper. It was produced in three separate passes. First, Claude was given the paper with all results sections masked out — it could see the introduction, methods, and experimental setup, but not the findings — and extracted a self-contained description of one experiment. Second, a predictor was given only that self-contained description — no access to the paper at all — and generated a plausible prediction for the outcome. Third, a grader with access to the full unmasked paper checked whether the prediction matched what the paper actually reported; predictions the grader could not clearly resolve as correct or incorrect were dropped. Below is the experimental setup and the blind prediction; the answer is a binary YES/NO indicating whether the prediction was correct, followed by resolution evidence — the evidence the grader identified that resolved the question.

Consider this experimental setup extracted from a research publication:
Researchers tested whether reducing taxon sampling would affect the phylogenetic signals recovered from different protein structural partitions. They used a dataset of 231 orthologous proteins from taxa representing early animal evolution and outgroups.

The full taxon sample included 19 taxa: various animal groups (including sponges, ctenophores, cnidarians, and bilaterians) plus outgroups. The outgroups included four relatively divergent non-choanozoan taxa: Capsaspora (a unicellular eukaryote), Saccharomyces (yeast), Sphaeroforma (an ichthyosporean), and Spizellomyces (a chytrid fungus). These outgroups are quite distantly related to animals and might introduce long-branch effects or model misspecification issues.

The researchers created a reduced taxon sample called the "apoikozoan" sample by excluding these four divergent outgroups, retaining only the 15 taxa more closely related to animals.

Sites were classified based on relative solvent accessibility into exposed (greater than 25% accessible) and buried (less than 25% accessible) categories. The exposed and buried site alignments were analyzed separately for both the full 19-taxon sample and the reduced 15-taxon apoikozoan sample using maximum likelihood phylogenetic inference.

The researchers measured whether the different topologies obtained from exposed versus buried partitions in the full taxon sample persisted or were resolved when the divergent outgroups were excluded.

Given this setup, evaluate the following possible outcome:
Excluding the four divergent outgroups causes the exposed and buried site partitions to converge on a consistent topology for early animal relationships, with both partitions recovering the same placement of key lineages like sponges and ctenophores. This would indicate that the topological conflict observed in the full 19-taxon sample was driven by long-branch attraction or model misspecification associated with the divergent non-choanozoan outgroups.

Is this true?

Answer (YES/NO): YES